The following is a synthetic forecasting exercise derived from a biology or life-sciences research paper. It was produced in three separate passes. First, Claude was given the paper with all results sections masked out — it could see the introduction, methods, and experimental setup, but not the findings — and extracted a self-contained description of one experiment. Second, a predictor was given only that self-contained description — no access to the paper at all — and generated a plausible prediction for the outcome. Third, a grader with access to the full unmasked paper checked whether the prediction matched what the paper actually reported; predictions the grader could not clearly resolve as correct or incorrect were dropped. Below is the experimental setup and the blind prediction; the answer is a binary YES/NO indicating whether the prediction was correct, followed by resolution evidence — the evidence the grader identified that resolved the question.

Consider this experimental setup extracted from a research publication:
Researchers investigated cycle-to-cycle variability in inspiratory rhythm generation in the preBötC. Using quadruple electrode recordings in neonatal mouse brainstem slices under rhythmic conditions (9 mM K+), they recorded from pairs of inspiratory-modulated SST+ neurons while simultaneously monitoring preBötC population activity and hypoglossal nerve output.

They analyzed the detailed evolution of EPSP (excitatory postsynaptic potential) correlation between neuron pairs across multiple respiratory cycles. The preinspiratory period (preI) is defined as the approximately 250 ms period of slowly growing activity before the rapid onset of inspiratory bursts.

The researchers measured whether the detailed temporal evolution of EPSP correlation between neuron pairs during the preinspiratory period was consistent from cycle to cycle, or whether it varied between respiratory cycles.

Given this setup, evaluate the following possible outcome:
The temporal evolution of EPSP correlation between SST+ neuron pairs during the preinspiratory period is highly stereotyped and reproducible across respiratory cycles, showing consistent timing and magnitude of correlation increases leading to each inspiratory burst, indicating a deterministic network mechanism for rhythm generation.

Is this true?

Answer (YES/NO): NO